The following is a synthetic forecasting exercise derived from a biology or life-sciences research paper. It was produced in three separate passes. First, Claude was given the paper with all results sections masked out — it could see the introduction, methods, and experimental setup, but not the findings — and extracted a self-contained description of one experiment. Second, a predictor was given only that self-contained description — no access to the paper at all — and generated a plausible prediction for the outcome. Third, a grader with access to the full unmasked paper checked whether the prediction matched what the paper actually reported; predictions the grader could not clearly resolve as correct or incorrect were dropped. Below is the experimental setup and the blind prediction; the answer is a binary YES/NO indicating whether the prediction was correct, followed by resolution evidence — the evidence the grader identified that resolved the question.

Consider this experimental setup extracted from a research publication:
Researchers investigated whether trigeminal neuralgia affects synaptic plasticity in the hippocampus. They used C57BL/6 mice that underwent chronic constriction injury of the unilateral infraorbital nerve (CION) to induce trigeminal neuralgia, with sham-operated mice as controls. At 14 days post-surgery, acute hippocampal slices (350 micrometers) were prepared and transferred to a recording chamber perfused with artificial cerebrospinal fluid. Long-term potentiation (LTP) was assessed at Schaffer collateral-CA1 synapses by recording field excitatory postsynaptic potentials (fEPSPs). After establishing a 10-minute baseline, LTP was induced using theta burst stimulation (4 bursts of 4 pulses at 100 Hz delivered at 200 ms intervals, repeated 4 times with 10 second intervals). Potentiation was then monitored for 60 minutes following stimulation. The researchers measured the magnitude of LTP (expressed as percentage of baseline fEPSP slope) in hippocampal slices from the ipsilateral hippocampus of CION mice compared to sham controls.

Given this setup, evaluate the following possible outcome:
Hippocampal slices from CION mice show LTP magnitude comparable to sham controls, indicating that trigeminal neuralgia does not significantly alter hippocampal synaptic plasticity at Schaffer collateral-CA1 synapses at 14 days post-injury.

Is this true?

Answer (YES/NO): NO